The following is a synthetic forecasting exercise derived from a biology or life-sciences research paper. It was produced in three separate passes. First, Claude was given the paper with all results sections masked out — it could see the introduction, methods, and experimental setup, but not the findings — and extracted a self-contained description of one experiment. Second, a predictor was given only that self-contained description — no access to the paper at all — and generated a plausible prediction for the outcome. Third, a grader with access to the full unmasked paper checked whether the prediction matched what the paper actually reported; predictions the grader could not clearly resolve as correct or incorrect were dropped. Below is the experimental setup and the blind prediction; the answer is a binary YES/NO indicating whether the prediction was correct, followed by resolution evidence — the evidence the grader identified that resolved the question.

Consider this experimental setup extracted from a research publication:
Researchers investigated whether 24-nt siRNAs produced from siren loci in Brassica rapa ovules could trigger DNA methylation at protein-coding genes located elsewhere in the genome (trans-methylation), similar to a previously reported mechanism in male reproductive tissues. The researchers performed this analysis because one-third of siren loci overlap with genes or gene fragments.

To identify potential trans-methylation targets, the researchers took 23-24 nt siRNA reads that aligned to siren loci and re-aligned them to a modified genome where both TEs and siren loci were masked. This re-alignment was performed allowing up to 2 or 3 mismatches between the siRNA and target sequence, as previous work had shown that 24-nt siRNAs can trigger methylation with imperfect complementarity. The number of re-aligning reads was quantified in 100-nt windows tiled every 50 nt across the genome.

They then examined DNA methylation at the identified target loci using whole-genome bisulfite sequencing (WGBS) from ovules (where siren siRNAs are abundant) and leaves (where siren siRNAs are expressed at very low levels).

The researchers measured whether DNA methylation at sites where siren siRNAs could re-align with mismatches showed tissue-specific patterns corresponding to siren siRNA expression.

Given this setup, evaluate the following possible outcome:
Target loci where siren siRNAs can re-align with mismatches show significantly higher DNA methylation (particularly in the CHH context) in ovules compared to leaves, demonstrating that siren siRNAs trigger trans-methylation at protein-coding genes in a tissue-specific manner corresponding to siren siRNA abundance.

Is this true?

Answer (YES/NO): YES